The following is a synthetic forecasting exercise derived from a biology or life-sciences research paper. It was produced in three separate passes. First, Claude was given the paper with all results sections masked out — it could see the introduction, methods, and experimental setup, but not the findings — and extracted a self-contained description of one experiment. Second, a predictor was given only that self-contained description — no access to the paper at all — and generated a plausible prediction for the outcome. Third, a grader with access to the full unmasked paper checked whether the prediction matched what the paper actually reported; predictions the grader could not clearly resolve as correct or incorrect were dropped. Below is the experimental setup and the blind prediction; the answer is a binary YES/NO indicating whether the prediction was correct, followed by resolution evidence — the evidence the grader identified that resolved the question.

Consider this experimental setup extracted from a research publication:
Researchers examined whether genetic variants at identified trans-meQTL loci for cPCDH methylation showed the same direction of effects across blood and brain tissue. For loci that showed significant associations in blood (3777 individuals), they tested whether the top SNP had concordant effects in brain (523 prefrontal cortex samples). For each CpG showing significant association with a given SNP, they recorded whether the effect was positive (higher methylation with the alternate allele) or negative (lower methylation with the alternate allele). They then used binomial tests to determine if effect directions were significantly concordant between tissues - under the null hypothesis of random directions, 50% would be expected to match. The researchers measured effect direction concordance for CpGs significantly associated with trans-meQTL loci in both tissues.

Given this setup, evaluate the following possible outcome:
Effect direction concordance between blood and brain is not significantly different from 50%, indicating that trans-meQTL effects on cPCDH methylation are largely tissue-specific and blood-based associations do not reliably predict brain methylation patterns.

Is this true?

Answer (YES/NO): NO